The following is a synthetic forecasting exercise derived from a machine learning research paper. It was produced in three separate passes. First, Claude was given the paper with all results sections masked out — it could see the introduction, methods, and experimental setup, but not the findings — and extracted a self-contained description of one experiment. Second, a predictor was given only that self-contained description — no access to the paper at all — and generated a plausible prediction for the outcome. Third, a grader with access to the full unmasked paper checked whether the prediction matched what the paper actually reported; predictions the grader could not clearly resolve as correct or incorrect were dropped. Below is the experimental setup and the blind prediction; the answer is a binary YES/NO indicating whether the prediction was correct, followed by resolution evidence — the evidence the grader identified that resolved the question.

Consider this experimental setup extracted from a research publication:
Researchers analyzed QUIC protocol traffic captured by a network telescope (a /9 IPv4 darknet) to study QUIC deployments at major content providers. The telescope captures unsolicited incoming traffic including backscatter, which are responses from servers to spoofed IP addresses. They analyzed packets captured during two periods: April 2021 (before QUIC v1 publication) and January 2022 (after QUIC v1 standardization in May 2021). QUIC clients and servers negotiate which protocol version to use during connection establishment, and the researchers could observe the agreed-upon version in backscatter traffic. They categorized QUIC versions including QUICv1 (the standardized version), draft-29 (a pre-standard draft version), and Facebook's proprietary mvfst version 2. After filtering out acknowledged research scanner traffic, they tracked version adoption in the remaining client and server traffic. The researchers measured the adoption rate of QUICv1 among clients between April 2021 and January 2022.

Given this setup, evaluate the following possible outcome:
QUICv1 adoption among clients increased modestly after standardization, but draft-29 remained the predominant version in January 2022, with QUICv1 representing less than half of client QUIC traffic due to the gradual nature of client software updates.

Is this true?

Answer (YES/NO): NO